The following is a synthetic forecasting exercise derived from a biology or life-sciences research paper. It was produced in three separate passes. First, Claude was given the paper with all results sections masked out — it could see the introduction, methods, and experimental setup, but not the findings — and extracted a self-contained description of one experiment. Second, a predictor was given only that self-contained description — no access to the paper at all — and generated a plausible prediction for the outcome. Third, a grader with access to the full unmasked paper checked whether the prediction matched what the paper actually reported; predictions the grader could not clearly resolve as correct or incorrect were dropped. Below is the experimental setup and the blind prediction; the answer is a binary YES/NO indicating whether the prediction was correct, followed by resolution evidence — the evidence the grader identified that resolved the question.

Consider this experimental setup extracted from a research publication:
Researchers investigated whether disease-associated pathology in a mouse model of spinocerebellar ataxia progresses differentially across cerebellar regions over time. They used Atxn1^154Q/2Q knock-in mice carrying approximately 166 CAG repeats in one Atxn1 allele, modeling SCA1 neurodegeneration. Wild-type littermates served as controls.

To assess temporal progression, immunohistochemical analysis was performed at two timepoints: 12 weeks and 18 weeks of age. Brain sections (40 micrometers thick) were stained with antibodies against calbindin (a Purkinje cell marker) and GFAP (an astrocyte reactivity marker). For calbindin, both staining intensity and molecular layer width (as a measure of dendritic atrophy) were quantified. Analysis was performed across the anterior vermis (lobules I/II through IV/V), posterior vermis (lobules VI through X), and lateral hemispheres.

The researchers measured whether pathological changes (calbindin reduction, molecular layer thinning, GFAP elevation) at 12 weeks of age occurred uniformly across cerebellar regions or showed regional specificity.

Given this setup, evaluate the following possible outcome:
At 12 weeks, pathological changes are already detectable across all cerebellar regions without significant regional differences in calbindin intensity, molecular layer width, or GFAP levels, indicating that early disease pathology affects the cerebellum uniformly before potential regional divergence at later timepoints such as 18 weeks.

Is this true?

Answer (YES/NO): NO